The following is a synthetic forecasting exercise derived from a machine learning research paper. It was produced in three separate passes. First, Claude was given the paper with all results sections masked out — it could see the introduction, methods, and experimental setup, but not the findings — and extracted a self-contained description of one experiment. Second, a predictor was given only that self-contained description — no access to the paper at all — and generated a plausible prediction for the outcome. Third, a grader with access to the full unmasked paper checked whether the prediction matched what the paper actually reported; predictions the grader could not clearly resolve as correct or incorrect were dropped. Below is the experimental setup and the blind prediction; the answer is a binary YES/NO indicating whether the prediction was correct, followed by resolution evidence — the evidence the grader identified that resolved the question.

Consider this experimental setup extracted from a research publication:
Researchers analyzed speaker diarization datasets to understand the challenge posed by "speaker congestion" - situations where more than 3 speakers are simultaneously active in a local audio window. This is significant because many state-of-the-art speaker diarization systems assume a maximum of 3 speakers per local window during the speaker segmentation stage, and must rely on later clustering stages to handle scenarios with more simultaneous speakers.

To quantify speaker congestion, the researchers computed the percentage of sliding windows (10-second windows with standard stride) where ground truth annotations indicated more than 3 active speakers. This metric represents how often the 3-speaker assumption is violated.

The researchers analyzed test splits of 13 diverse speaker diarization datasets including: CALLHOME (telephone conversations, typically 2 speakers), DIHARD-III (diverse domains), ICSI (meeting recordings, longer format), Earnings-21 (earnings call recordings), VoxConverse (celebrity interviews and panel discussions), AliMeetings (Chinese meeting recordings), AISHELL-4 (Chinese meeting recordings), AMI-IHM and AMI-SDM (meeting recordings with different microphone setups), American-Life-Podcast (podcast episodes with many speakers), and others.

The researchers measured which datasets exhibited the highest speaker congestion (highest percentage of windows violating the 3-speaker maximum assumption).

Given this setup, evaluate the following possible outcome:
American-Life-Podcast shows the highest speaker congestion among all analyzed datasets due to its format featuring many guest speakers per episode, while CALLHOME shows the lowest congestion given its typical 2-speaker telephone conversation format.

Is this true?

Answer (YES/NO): NO